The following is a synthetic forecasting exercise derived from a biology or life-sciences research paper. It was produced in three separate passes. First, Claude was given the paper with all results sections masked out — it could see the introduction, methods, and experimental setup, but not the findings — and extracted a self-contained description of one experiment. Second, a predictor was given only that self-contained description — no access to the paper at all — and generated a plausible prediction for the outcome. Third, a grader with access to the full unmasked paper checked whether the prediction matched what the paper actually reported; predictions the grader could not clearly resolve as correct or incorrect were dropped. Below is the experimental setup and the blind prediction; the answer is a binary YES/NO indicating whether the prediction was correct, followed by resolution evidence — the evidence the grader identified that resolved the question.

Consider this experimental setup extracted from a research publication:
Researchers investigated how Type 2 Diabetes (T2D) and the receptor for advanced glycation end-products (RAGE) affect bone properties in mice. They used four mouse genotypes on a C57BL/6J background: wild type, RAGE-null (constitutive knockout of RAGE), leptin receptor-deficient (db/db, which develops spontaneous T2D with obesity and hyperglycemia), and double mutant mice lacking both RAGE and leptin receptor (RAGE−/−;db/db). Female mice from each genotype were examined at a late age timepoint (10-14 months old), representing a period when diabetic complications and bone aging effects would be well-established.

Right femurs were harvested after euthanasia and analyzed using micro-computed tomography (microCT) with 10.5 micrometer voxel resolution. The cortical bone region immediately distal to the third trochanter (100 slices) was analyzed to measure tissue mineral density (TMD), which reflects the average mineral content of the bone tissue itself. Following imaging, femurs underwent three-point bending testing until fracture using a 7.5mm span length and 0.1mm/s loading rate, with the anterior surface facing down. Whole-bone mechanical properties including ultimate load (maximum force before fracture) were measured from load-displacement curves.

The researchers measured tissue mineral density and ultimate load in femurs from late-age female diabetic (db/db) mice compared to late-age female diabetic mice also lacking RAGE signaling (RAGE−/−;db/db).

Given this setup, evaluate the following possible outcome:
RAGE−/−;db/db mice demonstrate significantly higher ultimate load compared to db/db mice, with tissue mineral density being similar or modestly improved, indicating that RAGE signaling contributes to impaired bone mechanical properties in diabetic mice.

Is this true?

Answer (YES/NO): YES